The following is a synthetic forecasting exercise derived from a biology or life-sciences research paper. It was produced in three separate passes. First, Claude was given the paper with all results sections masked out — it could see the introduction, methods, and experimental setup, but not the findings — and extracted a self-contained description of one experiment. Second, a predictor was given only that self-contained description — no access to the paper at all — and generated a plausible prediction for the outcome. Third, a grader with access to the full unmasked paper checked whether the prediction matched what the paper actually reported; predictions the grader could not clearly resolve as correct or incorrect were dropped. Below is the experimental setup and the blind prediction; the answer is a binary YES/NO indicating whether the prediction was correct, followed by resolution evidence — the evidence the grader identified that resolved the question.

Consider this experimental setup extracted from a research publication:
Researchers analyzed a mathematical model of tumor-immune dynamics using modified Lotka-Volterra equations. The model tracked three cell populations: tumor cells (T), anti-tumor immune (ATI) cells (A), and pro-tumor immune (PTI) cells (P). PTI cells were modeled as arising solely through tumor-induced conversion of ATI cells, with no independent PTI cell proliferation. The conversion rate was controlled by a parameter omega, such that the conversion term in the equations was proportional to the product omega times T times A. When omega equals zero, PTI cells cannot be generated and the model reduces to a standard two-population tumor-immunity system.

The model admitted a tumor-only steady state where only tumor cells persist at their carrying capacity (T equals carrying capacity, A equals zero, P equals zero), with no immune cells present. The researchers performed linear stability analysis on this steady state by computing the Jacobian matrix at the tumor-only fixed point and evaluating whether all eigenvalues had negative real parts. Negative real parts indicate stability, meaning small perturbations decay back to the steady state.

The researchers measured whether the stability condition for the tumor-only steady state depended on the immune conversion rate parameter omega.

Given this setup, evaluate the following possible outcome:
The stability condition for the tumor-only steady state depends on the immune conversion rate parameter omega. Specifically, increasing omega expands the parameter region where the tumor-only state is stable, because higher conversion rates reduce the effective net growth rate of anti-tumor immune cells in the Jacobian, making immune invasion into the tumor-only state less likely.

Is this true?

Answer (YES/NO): NO